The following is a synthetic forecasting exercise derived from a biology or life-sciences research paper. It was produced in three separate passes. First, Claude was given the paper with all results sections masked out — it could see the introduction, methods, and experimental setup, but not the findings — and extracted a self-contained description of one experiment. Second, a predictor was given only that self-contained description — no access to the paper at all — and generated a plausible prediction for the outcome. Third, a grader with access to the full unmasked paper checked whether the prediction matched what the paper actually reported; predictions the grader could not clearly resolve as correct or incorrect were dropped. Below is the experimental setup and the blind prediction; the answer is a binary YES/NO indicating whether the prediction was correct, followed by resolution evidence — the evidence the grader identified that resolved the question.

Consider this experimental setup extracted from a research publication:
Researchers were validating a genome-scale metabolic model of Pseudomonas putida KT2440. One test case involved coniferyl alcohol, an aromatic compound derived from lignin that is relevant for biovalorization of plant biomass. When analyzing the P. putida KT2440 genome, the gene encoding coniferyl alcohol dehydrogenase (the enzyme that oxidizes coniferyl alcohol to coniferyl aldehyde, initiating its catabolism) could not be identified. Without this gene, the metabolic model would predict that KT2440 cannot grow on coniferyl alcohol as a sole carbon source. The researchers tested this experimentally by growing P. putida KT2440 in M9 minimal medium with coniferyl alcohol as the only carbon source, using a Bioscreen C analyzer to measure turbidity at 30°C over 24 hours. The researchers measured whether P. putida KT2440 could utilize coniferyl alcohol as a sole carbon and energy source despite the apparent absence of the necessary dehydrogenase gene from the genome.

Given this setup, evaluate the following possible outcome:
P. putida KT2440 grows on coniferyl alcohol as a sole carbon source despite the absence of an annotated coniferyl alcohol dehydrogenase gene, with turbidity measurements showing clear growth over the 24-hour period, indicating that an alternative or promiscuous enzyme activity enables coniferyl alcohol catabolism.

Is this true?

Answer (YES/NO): YES